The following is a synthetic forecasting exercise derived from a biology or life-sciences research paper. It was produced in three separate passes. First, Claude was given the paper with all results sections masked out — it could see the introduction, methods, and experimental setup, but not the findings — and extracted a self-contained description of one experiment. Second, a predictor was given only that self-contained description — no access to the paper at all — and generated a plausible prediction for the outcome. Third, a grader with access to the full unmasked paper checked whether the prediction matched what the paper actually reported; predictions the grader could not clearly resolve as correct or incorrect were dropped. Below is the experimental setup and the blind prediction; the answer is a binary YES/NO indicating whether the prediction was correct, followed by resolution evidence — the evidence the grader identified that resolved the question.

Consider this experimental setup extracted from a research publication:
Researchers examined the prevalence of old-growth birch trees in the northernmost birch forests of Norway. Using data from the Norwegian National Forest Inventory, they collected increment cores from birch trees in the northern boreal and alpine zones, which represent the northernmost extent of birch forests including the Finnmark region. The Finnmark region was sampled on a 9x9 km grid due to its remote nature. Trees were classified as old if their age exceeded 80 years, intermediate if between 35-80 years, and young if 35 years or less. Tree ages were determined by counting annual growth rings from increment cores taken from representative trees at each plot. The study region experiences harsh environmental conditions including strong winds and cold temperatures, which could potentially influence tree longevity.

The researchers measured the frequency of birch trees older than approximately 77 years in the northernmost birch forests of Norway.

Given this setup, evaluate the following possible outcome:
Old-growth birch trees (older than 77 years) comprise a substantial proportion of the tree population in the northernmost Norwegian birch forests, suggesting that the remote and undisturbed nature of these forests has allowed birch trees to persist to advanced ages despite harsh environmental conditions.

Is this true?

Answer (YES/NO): NO